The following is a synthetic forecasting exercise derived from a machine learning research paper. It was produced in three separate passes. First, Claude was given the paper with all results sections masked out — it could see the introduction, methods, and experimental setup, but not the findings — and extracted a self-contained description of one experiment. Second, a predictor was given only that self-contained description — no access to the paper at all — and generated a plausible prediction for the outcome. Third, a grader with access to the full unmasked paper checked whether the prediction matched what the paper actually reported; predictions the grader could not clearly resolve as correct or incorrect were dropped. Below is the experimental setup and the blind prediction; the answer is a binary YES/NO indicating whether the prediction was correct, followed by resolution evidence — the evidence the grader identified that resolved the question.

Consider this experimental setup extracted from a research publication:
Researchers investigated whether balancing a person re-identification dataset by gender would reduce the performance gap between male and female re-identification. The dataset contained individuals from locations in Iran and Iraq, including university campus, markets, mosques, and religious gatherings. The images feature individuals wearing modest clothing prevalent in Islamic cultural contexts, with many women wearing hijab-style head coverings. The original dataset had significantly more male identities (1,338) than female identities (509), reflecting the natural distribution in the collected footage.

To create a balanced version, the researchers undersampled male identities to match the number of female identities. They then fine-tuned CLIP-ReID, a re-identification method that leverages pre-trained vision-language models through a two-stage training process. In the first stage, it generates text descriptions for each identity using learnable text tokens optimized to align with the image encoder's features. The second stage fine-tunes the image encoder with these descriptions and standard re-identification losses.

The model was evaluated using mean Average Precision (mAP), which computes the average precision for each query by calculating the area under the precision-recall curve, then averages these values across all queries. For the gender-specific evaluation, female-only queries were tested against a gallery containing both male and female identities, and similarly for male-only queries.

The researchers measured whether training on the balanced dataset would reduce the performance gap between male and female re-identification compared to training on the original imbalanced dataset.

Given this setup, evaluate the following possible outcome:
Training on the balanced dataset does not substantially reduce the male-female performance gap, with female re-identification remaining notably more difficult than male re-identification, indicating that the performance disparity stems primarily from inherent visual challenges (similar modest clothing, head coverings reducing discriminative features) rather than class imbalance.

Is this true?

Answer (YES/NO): YES